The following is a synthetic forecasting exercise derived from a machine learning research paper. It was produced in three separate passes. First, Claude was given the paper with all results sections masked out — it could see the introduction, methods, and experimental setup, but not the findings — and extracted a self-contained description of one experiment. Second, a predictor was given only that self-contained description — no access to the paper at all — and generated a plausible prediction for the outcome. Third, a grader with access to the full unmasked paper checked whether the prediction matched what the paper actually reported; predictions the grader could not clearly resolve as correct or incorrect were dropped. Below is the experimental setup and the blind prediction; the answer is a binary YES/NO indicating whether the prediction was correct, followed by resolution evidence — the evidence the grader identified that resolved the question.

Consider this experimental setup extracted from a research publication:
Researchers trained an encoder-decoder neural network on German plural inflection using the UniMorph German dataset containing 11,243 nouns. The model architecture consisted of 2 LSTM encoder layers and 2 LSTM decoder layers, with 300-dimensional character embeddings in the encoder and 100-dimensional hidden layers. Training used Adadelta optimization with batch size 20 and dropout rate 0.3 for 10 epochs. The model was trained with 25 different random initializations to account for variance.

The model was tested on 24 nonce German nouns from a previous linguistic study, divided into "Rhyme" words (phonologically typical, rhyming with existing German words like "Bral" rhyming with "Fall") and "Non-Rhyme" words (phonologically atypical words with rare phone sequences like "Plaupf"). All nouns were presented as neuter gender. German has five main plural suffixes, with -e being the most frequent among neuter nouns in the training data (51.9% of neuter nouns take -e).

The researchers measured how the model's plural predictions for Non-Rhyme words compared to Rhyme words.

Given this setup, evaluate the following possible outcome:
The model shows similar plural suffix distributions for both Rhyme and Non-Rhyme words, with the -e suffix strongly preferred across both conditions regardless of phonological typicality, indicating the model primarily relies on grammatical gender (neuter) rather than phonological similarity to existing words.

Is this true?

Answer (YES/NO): NO